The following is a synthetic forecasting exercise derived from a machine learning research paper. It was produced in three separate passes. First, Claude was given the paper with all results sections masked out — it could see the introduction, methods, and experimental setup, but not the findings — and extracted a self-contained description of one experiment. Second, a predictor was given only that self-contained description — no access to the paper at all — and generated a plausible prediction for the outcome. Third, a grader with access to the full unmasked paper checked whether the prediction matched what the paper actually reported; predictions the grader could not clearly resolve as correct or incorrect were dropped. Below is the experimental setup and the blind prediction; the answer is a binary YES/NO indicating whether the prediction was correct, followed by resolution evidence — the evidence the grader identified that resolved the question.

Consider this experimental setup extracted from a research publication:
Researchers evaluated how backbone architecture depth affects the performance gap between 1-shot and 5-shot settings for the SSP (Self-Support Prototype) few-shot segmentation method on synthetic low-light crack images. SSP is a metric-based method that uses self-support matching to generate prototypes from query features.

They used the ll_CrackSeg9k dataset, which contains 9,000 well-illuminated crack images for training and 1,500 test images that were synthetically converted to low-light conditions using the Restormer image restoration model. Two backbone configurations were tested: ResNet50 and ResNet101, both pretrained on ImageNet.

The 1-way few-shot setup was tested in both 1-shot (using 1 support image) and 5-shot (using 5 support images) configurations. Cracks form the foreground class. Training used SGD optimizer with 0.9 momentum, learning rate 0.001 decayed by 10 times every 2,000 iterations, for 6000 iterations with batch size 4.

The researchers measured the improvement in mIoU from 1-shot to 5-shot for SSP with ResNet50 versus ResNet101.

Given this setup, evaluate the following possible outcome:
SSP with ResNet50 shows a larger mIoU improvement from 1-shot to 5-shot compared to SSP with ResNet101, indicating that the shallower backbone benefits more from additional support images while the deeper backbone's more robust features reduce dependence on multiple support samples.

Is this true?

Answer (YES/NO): NO